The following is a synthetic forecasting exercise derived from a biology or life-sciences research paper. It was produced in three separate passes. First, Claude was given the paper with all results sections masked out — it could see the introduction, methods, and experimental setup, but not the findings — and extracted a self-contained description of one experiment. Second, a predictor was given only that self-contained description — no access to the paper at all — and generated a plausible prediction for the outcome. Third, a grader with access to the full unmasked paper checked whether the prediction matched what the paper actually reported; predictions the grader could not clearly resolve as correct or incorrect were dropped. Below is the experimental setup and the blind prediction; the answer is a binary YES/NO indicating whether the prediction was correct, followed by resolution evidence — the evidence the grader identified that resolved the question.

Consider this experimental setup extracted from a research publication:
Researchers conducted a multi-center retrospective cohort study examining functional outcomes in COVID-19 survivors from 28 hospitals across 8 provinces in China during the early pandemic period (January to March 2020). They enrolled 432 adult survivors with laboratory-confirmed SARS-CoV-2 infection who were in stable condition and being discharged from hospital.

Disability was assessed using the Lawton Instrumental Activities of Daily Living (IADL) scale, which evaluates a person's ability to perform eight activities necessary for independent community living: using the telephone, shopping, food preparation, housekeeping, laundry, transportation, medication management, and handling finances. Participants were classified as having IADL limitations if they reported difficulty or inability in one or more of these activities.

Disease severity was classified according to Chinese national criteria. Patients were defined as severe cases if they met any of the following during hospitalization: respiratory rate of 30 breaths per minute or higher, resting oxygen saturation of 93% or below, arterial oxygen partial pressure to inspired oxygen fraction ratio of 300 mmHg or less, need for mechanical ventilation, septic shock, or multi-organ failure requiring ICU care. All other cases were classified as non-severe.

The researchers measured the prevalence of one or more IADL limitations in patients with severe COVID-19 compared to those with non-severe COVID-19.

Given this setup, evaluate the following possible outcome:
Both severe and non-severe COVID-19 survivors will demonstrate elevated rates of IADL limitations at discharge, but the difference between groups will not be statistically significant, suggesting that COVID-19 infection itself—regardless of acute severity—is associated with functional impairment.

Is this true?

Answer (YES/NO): NO